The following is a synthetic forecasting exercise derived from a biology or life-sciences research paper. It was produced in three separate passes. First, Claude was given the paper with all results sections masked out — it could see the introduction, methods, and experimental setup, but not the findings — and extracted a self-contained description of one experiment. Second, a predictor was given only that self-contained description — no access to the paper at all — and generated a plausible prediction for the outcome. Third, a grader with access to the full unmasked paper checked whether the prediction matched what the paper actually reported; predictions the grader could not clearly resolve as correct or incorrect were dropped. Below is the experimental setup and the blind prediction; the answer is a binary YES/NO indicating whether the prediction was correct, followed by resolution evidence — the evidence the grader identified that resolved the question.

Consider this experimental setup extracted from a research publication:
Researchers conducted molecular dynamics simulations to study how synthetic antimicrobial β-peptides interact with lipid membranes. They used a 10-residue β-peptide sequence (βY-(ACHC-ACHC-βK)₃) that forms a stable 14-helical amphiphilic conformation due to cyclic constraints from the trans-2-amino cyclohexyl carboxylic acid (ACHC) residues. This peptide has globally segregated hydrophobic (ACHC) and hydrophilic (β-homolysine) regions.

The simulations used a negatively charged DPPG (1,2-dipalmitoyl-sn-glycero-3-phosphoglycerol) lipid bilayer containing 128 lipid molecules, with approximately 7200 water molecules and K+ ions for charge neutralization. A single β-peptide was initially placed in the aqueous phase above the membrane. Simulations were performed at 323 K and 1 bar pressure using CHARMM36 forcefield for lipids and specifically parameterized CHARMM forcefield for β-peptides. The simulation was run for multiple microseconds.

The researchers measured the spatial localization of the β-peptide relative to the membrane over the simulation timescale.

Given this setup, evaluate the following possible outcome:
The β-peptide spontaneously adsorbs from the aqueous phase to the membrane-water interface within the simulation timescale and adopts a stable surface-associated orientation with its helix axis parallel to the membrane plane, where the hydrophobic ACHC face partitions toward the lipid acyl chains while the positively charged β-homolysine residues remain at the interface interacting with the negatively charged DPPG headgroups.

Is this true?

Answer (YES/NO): YES